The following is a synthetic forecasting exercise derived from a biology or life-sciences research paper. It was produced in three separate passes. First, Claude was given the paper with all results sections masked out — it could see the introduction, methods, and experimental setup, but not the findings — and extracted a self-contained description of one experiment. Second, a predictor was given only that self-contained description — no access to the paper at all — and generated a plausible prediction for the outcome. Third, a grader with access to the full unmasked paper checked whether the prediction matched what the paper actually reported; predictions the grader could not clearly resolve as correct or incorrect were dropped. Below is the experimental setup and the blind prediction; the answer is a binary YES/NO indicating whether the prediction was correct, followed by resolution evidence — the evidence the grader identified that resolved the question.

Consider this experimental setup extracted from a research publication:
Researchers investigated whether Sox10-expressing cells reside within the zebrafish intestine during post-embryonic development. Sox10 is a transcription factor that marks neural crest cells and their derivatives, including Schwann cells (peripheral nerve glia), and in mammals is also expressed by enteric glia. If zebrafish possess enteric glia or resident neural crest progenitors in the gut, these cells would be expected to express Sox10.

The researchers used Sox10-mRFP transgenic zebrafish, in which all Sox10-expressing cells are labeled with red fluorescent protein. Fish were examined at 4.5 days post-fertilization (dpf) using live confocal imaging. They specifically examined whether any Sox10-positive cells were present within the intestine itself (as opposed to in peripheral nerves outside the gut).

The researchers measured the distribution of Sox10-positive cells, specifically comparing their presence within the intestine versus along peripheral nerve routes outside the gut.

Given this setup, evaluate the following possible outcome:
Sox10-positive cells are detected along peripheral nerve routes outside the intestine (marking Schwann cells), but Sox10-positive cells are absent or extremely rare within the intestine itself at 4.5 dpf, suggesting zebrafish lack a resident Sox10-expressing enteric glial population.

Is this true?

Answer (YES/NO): NO